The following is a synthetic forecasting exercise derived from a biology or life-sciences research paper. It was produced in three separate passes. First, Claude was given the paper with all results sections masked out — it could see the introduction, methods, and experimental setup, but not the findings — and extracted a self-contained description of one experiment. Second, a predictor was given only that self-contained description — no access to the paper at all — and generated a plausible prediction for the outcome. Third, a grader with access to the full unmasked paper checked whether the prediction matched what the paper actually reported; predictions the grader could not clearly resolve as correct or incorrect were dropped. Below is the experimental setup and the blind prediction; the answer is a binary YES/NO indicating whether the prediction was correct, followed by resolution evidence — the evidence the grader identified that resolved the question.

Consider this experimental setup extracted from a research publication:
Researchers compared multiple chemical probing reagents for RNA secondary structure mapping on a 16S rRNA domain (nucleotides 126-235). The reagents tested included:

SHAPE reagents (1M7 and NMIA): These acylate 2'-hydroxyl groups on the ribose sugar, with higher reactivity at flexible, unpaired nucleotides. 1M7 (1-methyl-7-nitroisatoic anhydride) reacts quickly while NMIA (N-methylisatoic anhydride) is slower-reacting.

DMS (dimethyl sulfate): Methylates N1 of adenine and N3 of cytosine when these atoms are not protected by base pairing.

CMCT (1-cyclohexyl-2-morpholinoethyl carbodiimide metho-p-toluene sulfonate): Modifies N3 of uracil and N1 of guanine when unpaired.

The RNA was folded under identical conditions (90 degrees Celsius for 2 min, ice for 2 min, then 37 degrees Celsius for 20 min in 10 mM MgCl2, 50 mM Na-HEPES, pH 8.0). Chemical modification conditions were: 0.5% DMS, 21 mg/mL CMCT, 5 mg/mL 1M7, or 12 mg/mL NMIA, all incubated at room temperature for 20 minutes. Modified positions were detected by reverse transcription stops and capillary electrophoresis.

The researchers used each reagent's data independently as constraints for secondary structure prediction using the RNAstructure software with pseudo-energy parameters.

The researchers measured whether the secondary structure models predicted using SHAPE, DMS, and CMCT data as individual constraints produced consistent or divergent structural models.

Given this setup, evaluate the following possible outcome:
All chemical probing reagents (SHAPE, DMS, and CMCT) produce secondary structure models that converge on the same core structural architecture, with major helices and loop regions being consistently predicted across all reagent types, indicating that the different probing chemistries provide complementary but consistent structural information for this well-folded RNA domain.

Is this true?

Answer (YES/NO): NO